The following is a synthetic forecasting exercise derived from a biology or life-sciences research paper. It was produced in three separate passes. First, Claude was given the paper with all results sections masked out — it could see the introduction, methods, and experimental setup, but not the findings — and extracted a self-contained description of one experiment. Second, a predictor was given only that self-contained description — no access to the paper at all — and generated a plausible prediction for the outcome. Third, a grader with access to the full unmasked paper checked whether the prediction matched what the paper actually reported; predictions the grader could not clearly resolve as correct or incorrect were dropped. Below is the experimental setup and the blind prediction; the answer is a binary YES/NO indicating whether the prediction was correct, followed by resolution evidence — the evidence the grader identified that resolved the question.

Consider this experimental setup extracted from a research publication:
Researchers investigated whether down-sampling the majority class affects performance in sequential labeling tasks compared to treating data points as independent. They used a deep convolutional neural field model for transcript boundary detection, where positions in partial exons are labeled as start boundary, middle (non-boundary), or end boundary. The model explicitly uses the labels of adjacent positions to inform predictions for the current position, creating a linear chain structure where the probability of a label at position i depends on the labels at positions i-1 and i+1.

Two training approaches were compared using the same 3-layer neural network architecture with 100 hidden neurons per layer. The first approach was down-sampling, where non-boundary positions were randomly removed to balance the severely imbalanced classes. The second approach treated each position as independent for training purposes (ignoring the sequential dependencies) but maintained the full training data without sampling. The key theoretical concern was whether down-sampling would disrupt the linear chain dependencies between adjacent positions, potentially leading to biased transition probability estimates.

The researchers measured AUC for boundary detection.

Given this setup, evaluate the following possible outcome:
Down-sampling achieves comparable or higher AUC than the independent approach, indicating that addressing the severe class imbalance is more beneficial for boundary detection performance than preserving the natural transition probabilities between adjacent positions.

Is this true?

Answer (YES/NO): NO